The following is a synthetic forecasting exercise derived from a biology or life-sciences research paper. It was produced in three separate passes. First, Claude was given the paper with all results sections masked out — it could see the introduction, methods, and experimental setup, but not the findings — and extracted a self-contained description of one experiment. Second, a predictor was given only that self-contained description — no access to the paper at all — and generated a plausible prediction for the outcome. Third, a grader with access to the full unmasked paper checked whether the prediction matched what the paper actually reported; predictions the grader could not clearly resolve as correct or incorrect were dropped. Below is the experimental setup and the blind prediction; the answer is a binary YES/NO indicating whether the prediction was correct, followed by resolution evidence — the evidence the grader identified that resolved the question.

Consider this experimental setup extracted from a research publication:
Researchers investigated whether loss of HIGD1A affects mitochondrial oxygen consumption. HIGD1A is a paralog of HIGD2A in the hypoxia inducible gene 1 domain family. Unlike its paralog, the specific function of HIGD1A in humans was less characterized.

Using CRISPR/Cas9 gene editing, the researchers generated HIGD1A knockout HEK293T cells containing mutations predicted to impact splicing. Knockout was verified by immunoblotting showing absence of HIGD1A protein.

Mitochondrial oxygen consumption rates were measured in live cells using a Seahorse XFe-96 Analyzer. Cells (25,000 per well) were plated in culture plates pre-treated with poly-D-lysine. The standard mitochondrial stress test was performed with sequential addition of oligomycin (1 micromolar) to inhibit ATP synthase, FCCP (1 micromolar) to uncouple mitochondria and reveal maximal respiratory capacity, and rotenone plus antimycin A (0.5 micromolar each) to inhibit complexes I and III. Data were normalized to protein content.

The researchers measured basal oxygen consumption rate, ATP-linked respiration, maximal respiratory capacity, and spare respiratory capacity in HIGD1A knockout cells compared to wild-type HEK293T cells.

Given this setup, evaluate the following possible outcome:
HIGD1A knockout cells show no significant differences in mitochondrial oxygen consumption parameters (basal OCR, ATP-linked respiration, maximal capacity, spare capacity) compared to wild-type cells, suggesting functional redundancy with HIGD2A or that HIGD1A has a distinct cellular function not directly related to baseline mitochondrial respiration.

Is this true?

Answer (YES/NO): NO